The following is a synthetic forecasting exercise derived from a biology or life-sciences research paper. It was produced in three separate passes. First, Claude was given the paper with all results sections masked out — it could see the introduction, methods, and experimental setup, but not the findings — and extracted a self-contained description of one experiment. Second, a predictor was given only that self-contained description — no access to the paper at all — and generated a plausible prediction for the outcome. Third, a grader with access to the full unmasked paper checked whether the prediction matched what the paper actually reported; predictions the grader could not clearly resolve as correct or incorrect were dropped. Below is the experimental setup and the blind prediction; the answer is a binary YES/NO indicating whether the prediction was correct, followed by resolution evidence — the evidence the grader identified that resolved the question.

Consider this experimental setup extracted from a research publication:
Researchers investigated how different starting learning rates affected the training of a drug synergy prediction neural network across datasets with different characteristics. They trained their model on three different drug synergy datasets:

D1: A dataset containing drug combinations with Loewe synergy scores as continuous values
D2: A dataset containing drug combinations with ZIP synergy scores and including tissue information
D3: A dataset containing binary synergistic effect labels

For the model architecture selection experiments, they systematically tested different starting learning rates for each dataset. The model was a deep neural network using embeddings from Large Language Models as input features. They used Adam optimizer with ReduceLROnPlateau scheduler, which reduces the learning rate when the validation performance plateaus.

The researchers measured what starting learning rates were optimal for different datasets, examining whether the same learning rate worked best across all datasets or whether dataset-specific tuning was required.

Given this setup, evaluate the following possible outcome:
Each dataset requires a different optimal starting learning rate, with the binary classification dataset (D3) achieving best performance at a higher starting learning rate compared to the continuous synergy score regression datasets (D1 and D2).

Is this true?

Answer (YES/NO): NO